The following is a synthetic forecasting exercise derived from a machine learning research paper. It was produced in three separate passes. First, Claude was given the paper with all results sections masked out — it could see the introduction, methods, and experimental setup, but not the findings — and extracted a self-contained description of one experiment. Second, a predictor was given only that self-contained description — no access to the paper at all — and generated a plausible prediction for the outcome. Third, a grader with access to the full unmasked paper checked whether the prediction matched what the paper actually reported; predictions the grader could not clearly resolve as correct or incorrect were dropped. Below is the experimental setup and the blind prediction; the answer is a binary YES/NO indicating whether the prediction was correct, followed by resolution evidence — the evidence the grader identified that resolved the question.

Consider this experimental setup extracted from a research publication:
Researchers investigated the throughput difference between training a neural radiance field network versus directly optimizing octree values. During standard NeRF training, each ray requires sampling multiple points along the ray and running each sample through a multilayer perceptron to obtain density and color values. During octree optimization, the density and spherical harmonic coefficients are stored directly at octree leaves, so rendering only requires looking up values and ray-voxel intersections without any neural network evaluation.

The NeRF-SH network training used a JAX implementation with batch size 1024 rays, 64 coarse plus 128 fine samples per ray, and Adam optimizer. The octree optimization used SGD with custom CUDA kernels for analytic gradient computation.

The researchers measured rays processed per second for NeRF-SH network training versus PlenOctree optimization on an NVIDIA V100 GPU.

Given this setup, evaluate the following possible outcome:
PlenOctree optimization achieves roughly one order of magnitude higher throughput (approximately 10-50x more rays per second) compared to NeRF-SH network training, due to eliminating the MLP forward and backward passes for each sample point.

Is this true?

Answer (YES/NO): NO